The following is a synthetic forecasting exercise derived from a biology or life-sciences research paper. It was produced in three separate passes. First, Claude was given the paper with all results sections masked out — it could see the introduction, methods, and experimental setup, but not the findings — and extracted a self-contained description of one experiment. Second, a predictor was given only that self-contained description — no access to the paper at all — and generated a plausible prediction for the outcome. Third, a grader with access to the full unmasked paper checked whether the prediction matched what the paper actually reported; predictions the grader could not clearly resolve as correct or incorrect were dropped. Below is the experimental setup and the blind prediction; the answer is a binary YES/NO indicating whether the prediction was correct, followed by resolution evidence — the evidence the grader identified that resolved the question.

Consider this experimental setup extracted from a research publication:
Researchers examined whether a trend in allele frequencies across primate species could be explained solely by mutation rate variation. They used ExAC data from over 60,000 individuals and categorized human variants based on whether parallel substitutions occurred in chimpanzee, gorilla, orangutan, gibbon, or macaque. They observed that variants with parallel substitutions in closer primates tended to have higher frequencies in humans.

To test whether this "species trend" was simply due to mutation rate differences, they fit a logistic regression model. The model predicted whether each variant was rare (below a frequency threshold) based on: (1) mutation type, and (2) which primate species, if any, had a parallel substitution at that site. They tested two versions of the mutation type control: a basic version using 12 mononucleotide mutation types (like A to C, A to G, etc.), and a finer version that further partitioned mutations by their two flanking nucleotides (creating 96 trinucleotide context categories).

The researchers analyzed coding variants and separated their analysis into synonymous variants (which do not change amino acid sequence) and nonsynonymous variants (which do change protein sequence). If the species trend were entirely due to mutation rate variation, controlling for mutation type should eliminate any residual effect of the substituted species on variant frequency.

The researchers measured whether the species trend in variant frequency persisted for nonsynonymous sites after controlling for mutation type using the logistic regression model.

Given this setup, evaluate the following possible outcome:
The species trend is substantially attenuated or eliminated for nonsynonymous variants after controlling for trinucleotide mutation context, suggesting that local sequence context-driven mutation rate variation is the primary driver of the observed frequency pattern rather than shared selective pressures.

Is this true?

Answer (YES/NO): NO